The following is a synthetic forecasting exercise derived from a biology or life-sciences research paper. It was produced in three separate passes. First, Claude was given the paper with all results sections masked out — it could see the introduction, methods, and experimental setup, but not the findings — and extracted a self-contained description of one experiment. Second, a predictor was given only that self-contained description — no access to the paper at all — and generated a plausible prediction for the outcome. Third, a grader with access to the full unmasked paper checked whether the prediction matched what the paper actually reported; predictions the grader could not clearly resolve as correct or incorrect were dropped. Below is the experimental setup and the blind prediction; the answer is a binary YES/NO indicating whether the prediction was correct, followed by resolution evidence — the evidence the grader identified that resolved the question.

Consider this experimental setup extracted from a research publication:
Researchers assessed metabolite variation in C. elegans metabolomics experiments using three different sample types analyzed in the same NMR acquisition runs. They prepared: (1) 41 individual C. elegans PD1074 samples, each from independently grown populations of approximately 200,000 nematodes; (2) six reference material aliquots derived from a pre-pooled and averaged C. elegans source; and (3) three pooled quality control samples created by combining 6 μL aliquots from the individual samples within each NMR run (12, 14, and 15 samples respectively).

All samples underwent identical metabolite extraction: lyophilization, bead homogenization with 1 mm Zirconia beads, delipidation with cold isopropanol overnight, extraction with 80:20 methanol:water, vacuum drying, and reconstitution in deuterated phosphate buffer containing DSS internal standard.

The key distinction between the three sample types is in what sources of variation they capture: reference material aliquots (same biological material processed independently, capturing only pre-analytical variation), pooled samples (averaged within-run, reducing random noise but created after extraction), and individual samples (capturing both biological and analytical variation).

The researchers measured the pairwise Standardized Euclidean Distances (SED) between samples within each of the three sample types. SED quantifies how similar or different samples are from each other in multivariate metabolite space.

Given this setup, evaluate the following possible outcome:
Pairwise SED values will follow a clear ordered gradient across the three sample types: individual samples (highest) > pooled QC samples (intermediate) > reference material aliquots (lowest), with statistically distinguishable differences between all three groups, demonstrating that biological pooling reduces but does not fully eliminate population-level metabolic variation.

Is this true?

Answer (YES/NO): NO